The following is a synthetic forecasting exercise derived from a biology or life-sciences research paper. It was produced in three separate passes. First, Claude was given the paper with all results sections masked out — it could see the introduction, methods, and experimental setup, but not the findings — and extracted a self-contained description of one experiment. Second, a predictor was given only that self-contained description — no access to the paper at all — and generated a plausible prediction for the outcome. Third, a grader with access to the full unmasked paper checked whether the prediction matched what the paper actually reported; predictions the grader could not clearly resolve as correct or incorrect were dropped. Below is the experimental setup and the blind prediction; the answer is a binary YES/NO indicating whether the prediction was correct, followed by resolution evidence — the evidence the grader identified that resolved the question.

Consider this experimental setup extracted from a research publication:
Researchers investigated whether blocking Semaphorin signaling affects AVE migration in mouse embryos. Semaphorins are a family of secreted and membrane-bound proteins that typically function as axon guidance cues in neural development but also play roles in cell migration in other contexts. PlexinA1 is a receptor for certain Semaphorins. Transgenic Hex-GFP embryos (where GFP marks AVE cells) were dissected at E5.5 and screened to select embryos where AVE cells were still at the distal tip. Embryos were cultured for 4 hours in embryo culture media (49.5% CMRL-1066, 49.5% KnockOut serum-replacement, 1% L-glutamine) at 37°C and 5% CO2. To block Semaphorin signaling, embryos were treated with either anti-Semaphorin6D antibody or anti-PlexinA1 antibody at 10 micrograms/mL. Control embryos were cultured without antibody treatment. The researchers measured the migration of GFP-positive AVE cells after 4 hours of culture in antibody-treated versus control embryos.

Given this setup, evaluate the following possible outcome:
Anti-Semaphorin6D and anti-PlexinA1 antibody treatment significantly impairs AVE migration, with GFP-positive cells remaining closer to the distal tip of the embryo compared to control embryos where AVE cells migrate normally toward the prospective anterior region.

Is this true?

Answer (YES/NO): YES